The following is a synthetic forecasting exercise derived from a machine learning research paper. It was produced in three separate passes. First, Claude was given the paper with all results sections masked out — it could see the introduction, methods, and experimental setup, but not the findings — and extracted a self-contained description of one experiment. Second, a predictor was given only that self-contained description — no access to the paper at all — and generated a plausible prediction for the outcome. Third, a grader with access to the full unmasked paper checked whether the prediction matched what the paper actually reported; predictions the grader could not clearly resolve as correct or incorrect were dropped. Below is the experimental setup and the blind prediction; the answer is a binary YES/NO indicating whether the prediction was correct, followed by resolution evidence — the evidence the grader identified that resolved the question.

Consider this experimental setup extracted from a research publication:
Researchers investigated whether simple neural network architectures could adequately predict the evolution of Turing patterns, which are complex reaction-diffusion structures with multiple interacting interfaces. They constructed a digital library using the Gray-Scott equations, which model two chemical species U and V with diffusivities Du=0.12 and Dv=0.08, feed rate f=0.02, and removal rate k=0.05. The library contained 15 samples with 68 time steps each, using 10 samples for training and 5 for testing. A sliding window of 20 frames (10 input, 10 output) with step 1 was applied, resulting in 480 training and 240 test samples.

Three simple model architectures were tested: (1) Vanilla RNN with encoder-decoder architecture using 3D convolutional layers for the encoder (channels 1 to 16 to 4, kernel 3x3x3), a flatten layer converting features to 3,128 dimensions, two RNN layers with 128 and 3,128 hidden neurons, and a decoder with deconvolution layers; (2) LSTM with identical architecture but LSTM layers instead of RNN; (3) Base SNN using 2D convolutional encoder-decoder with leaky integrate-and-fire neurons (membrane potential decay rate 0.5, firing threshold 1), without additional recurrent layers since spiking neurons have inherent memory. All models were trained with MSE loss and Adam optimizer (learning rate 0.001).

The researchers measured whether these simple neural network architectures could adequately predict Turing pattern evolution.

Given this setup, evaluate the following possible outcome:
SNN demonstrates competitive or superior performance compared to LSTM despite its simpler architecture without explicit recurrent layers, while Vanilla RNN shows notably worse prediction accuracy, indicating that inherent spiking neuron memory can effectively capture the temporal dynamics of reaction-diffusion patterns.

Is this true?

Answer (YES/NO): NO